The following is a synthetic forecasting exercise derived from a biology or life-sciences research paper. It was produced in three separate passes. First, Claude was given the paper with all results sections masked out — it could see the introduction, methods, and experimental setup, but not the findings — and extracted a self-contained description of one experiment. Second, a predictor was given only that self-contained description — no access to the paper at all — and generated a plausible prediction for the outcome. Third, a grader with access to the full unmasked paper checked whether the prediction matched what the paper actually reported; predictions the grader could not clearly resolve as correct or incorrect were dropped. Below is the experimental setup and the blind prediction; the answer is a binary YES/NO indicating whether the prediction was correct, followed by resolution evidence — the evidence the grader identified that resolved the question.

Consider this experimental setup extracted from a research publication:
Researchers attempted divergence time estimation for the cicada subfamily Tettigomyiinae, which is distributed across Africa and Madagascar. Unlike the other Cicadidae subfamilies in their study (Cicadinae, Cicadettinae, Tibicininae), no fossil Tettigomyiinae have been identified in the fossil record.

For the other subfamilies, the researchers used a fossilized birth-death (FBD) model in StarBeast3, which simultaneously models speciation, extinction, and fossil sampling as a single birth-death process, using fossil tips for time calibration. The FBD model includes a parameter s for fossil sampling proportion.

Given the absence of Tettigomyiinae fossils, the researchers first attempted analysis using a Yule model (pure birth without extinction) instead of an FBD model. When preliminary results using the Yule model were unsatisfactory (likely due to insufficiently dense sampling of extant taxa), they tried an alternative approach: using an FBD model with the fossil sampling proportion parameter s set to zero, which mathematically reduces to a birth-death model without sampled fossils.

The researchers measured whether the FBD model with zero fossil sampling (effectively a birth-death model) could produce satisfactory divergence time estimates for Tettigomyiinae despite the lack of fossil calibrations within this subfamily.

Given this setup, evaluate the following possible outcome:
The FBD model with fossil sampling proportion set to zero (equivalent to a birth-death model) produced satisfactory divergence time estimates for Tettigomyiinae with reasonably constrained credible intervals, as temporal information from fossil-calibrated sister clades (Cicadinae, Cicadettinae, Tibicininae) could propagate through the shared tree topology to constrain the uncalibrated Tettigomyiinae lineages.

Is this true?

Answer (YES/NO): NO